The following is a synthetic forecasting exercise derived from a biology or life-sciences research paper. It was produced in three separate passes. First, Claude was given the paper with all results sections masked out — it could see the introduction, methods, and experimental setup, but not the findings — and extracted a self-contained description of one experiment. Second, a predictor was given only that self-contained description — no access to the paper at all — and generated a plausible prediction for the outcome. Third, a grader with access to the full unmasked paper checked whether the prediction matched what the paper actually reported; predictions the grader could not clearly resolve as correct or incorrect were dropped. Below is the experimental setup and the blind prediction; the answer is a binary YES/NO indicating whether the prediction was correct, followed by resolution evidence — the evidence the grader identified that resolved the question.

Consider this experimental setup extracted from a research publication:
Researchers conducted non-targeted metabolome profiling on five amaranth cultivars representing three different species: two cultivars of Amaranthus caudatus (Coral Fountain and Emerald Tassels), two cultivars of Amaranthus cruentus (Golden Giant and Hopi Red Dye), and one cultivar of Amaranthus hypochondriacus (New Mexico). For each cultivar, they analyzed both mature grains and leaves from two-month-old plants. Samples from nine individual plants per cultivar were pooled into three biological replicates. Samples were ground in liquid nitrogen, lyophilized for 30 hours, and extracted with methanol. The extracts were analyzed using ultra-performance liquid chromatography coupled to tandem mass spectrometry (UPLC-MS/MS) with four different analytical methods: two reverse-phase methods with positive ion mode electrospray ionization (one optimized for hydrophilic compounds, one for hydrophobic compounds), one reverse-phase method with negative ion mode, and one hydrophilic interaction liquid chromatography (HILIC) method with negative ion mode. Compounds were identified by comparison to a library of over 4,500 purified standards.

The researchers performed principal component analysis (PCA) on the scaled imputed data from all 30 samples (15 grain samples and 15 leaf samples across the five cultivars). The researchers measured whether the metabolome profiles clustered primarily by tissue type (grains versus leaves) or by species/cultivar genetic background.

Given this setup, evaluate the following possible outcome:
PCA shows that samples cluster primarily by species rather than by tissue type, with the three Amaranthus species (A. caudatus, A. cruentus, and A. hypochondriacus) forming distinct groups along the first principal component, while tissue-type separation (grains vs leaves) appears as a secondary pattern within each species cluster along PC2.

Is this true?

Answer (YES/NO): NO